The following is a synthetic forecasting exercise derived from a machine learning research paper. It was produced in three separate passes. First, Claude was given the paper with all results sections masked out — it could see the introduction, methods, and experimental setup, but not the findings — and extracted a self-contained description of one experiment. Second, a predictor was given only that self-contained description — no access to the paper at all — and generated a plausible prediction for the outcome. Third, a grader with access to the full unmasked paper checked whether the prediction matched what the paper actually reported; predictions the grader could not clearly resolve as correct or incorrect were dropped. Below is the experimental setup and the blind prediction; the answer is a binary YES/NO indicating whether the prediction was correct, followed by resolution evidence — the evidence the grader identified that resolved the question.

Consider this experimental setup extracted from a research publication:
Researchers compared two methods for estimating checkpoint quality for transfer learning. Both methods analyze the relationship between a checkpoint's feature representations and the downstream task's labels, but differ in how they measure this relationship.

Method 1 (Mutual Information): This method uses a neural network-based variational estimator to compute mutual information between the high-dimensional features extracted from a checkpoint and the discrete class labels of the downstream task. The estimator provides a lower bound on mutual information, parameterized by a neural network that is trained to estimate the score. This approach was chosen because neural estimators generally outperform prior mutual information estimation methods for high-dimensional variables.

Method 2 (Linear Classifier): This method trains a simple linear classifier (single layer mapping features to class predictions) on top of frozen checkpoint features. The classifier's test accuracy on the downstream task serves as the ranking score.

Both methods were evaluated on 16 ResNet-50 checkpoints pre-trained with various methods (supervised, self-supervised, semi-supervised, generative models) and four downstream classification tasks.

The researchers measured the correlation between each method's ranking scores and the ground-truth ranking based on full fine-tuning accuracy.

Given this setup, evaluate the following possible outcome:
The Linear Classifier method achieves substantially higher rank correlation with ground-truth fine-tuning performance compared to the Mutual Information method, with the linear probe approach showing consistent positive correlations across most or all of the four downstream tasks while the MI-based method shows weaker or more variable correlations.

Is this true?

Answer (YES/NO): YES